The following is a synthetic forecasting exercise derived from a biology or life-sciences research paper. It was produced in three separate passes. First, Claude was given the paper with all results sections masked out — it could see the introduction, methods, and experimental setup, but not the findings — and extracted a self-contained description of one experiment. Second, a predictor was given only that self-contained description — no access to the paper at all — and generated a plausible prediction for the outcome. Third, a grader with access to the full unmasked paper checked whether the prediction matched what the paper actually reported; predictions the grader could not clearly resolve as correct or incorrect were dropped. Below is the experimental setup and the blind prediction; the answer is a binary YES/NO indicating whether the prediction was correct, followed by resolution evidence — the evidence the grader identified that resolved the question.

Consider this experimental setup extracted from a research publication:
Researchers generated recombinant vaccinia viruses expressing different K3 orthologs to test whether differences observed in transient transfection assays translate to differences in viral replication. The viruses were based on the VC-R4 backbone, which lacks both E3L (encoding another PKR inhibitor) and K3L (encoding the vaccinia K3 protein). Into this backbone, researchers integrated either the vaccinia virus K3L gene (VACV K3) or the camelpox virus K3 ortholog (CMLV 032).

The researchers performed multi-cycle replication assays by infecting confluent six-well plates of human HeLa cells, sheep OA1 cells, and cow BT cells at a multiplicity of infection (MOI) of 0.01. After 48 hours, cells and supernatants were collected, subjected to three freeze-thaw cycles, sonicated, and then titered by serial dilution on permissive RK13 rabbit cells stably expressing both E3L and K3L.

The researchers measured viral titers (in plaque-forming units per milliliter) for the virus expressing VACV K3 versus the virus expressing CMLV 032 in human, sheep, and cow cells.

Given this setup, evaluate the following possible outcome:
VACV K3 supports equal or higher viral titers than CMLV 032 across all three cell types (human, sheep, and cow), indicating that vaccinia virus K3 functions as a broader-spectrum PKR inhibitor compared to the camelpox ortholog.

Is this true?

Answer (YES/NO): NO